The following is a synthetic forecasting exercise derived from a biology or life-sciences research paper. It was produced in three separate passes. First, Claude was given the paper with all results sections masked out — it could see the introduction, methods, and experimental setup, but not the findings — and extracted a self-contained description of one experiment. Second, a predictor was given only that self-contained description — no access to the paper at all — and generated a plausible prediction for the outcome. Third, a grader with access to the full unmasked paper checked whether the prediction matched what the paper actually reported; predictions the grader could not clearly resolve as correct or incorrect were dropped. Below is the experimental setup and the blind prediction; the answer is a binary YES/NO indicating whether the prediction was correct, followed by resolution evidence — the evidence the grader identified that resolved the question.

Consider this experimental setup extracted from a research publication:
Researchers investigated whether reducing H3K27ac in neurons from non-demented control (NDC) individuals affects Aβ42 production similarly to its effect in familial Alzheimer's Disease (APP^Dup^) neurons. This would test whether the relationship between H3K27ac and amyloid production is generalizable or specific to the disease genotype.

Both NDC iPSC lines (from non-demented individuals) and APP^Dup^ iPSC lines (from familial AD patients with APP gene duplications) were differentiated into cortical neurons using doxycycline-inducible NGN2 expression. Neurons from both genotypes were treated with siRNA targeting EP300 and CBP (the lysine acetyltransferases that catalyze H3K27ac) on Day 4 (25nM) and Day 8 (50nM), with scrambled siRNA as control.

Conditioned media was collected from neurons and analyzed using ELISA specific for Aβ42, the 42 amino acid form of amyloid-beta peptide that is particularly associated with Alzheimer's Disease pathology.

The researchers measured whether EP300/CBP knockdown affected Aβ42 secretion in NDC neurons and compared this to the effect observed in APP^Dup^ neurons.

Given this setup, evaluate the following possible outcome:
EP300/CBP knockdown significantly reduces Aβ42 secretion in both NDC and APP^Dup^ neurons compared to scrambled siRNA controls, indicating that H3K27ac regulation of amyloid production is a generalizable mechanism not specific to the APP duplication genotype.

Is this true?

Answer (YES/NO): NO